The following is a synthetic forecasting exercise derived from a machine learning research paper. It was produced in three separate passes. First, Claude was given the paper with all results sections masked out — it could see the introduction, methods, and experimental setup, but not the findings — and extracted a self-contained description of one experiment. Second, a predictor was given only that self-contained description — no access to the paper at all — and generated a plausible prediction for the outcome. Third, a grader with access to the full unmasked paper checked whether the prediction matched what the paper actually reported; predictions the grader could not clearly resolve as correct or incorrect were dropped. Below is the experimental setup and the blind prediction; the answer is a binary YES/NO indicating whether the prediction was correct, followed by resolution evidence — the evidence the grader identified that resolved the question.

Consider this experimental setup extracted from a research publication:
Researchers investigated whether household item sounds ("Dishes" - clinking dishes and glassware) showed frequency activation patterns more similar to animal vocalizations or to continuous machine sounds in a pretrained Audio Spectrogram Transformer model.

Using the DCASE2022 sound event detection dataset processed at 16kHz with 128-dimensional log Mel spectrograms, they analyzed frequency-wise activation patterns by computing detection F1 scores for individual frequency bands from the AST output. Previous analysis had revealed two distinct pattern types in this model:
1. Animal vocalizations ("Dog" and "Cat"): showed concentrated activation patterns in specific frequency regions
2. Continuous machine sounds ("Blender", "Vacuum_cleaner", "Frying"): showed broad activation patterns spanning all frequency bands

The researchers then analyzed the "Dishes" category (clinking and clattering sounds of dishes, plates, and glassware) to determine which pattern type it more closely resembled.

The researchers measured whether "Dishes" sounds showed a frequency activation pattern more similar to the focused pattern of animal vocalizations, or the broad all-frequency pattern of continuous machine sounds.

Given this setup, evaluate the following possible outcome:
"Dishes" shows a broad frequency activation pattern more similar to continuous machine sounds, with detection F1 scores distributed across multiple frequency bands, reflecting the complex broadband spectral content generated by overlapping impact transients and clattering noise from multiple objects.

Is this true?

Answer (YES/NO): NO